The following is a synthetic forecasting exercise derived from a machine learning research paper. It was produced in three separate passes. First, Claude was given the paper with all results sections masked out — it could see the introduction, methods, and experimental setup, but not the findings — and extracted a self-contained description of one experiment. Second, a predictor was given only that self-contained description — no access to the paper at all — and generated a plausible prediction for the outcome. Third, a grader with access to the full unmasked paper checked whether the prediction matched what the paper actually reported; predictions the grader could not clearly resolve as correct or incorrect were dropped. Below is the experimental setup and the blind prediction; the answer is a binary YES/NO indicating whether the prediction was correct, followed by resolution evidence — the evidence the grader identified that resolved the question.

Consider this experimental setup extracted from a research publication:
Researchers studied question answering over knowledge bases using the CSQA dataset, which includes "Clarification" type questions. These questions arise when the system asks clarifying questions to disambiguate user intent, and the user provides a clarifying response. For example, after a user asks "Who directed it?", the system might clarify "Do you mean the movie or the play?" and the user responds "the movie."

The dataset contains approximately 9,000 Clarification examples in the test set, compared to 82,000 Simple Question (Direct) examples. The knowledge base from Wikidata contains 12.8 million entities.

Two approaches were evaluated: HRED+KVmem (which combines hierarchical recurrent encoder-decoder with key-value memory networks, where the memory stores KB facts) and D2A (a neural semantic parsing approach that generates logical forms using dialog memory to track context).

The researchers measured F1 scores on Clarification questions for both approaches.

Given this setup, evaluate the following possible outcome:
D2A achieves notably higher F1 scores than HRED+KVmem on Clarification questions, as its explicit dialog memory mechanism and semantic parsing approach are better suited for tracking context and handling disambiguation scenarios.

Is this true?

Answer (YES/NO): YES